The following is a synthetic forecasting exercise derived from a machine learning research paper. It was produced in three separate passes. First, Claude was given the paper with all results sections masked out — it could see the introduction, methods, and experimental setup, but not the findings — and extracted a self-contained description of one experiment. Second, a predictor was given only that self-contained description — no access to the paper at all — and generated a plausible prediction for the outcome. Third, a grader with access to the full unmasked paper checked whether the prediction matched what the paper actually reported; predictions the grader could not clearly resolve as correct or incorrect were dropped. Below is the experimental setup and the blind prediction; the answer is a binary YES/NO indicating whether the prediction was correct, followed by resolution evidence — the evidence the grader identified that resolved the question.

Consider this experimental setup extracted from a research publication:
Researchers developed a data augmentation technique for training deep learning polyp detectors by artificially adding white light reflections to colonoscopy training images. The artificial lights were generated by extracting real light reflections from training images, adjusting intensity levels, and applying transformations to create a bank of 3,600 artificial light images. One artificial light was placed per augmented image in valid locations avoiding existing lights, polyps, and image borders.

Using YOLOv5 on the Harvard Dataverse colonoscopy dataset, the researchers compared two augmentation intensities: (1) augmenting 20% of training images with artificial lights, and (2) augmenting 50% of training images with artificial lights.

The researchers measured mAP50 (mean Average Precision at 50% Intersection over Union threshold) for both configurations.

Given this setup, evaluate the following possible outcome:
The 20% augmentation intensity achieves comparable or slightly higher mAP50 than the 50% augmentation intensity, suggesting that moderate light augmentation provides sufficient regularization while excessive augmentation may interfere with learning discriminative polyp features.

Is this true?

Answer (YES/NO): YES